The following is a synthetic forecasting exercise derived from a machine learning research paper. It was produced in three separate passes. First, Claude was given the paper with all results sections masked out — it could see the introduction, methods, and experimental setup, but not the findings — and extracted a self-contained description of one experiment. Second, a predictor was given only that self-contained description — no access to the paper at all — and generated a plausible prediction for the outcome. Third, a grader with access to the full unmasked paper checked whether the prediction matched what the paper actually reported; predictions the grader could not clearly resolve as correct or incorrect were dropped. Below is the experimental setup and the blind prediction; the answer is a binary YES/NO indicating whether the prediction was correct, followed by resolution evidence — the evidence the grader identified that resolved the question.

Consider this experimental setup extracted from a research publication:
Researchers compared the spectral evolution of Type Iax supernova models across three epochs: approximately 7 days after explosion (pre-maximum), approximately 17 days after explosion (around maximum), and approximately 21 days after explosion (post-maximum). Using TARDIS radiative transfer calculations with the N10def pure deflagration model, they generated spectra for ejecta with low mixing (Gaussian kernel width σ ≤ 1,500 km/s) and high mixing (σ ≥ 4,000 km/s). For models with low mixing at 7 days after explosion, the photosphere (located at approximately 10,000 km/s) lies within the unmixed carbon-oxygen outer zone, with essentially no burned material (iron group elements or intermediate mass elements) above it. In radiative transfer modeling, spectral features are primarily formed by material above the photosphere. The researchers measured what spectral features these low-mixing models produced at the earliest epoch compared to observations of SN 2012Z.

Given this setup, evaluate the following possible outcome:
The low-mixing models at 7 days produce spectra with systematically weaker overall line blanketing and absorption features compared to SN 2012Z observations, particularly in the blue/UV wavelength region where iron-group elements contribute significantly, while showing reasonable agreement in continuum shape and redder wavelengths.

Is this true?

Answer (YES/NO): NO